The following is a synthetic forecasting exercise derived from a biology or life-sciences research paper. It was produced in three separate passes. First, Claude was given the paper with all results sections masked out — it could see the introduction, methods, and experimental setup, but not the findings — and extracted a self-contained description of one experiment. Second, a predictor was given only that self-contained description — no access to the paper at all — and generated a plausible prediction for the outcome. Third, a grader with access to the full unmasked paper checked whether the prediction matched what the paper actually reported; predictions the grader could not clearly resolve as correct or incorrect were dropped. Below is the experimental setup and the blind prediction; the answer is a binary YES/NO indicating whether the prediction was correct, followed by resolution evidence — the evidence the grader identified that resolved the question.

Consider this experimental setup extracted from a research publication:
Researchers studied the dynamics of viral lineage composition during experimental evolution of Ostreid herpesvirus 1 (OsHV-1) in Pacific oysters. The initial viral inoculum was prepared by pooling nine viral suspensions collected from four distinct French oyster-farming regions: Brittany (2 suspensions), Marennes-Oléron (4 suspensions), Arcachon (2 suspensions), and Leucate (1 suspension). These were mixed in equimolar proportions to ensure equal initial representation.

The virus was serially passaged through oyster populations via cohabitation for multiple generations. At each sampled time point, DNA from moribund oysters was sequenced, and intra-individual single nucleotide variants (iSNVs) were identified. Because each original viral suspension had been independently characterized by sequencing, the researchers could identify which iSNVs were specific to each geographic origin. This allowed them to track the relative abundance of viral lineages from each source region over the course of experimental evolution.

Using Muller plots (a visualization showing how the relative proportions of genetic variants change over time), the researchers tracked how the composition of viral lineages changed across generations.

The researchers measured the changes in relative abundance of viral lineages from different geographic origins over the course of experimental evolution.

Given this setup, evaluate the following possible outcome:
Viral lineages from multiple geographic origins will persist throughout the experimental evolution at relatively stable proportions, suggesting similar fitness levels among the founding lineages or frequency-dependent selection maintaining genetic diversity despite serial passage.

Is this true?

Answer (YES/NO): NO